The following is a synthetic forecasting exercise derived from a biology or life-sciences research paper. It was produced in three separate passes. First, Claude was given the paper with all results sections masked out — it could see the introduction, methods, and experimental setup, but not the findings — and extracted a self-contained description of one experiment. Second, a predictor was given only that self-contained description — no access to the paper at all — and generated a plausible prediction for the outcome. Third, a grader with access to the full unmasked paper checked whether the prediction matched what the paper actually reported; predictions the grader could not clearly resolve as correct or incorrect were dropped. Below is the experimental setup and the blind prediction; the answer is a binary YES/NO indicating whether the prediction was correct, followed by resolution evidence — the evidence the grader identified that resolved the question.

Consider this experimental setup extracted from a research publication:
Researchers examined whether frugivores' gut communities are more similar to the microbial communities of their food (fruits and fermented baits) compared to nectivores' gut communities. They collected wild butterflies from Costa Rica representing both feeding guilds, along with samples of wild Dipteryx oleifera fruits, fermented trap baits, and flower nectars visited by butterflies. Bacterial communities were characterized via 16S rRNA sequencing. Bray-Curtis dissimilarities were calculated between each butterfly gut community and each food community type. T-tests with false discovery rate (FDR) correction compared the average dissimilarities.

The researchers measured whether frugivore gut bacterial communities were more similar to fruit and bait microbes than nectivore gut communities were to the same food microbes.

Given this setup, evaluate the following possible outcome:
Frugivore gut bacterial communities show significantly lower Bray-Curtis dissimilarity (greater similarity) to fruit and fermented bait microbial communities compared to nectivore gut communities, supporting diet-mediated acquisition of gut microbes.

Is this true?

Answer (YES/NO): NO